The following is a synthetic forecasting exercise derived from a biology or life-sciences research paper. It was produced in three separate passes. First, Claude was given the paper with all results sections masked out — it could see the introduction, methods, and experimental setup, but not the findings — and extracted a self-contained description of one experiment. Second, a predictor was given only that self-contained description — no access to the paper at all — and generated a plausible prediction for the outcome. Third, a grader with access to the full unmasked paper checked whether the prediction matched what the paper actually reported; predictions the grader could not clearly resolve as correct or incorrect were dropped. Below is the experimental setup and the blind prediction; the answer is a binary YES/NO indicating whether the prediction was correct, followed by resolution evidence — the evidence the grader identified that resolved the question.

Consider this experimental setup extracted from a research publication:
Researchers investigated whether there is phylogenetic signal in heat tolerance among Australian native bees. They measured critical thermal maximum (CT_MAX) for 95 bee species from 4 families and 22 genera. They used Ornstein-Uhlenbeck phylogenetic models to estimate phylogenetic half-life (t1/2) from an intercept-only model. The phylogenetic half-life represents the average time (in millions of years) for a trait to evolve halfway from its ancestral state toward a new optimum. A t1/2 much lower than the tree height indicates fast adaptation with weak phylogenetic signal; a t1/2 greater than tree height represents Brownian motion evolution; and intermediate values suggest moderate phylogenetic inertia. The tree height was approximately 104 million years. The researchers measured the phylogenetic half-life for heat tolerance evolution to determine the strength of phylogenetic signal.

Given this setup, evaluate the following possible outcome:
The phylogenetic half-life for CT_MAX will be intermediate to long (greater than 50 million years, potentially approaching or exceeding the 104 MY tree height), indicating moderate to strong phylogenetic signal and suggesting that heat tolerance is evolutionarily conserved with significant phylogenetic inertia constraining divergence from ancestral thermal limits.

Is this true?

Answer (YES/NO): NO